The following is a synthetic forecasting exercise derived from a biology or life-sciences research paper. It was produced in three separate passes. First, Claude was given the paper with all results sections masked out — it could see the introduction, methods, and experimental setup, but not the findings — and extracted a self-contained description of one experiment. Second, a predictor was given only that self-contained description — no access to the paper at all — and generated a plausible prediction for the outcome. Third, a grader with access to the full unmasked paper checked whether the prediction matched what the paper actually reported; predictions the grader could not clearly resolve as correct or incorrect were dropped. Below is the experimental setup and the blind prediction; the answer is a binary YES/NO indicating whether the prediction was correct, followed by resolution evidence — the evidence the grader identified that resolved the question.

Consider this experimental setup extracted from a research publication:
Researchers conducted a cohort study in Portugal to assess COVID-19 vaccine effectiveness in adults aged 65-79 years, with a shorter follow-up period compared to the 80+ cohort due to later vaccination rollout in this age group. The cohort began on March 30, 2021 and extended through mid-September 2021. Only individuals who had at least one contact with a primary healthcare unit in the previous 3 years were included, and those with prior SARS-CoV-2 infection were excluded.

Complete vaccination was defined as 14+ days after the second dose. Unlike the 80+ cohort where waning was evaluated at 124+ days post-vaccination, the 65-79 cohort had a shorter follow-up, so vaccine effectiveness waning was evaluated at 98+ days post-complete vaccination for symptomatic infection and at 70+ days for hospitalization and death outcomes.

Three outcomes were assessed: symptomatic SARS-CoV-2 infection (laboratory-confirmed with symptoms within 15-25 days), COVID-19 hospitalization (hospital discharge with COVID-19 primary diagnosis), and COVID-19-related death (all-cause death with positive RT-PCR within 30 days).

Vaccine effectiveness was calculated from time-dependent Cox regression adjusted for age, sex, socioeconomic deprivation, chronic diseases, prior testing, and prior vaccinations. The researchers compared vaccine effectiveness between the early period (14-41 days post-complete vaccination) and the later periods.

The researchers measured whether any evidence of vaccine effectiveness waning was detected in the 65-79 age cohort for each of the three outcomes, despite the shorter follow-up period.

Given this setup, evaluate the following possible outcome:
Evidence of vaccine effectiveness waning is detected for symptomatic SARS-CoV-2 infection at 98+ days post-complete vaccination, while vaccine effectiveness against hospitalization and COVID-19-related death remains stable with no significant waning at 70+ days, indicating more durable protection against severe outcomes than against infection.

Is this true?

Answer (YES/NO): YES